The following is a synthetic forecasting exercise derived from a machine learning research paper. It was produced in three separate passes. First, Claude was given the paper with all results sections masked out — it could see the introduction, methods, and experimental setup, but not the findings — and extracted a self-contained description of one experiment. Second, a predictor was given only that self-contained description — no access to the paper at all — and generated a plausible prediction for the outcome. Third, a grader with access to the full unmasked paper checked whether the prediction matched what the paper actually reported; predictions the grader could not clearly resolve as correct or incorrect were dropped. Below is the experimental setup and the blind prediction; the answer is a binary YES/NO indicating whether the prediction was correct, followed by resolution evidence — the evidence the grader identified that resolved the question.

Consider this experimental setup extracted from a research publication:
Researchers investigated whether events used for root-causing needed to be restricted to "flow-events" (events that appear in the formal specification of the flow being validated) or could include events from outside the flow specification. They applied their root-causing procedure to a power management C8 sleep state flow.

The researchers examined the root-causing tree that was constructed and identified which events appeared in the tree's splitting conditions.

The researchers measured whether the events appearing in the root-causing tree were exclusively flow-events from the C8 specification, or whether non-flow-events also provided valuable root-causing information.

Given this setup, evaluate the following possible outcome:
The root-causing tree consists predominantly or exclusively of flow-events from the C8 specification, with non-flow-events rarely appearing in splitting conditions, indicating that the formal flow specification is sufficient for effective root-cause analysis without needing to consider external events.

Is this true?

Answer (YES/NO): NO